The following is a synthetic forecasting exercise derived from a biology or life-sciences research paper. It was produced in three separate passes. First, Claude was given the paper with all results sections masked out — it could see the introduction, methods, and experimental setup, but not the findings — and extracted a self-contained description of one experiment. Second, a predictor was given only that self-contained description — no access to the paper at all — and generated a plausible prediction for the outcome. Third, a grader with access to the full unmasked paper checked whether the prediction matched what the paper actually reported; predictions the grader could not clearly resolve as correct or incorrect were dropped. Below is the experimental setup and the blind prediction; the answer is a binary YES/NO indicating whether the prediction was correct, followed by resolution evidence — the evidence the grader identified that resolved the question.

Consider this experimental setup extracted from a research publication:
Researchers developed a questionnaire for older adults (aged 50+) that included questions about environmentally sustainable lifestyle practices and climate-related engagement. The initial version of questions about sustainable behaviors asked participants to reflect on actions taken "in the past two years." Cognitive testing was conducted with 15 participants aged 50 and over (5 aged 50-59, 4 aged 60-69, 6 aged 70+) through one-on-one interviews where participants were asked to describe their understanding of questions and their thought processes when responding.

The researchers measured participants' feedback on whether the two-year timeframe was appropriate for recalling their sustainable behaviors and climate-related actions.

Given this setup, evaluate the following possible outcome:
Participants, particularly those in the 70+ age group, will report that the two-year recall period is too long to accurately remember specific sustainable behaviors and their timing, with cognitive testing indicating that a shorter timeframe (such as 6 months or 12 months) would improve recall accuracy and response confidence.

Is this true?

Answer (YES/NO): NO